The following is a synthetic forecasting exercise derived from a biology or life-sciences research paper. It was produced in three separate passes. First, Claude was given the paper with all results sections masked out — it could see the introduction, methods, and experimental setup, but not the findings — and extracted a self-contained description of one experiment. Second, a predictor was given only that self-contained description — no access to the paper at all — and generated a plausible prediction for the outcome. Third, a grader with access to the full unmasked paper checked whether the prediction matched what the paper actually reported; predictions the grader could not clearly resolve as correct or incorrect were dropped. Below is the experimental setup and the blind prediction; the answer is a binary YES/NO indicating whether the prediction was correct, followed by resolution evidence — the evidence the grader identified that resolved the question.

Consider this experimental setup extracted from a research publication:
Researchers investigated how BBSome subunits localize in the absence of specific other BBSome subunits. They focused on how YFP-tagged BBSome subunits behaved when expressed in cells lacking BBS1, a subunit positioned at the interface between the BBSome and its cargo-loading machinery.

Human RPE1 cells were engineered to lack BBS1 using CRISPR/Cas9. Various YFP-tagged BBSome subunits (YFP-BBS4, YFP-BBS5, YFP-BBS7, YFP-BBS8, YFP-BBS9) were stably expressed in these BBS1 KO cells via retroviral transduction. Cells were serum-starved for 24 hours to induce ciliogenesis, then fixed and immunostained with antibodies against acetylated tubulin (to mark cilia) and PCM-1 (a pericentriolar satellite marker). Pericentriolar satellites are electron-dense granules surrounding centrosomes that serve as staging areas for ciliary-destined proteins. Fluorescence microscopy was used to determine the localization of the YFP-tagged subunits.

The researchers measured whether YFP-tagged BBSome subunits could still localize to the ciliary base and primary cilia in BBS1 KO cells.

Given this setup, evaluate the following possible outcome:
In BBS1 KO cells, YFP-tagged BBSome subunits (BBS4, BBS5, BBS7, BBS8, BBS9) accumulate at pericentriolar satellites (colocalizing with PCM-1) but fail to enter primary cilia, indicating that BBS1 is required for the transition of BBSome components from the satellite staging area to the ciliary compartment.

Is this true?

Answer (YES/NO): YES